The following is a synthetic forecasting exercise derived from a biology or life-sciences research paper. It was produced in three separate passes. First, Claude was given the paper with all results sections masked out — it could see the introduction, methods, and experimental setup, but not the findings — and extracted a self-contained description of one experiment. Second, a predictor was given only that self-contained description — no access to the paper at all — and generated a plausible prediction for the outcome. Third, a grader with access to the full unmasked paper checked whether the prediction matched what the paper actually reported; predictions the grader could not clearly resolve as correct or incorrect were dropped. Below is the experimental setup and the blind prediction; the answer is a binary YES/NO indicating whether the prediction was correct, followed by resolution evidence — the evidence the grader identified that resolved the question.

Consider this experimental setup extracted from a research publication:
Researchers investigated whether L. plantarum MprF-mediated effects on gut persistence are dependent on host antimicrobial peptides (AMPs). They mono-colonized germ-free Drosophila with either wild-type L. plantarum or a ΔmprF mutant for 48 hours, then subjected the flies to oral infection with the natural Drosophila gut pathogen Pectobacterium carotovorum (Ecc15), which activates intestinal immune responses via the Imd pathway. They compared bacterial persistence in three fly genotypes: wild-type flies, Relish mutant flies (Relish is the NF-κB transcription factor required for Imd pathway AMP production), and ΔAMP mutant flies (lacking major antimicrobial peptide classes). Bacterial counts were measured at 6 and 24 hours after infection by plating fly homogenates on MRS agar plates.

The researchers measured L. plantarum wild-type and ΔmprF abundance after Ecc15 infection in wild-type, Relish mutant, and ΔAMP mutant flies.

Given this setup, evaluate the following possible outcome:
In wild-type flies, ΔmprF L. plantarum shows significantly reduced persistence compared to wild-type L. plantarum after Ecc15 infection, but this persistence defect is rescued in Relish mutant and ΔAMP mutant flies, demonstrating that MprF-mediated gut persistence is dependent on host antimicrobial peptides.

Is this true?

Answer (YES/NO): YES